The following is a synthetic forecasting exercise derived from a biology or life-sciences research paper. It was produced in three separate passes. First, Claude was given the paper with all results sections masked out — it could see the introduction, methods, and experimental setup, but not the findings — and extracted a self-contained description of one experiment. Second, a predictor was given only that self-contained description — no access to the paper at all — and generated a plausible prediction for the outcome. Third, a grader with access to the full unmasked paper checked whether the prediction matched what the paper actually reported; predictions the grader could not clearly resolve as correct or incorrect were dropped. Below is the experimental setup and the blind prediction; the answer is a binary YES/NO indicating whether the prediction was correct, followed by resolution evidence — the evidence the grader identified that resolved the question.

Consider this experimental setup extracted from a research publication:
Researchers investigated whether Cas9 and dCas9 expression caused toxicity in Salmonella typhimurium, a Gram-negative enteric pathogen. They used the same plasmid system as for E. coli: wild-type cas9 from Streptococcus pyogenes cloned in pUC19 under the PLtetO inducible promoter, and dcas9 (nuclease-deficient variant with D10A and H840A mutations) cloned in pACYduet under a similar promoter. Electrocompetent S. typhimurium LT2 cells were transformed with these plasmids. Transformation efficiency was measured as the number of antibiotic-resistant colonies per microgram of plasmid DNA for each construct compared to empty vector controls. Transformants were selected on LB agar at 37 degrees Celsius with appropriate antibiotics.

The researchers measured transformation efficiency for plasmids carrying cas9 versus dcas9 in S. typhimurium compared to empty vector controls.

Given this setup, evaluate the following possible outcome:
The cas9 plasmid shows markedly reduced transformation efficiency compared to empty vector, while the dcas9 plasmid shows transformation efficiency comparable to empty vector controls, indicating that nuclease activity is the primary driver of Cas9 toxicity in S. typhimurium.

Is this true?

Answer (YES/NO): NO